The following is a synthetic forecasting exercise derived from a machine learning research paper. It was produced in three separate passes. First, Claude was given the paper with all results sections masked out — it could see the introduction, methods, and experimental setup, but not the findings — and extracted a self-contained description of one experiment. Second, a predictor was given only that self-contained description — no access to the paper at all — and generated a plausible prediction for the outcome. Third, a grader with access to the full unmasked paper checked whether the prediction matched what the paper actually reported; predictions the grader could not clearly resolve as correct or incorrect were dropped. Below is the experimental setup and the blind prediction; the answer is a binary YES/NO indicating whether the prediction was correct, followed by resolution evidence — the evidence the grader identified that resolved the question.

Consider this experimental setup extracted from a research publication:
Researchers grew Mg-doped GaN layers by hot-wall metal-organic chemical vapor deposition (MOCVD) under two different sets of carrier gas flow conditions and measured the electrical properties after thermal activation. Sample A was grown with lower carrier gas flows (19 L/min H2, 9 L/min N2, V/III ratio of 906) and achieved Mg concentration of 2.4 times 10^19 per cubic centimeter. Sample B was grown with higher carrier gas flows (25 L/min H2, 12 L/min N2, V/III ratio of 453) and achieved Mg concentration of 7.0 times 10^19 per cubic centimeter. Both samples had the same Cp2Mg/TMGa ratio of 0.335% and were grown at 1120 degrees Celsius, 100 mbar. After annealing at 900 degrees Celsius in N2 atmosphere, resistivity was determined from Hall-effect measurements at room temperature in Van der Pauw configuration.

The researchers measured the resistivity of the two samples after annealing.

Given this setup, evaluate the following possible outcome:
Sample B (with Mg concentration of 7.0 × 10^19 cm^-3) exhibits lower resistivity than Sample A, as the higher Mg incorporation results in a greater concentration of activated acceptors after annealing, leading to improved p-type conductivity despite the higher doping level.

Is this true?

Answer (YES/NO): NO